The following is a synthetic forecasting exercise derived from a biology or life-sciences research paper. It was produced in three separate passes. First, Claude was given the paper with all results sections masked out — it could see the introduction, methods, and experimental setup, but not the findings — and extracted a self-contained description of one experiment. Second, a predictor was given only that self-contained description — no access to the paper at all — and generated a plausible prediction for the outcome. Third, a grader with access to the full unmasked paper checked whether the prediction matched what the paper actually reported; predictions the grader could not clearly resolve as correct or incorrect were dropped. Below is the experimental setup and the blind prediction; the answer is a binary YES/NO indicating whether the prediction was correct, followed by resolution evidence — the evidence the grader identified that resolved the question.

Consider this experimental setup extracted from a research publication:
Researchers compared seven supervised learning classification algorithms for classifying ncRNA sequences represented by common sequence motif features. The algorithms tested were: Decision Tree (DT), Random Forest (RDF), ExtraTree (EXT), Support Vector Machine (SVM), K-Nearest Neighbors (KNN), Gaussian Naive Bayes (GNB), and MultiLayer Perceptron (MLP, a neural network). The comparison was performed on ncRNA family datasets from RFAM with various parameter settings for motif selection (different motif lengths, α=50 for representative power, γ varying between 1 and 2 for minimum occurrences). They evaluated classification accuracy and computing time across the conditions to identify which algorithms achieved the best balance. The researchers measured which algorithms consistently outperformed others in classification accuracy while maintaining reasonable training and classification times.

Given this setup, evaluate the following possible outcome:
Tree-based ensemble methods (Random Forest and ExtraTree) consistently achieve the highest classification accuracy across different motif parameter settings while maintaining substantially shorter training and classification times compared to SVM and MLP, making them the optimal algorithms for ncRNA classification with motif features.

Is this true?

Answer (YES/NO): NO